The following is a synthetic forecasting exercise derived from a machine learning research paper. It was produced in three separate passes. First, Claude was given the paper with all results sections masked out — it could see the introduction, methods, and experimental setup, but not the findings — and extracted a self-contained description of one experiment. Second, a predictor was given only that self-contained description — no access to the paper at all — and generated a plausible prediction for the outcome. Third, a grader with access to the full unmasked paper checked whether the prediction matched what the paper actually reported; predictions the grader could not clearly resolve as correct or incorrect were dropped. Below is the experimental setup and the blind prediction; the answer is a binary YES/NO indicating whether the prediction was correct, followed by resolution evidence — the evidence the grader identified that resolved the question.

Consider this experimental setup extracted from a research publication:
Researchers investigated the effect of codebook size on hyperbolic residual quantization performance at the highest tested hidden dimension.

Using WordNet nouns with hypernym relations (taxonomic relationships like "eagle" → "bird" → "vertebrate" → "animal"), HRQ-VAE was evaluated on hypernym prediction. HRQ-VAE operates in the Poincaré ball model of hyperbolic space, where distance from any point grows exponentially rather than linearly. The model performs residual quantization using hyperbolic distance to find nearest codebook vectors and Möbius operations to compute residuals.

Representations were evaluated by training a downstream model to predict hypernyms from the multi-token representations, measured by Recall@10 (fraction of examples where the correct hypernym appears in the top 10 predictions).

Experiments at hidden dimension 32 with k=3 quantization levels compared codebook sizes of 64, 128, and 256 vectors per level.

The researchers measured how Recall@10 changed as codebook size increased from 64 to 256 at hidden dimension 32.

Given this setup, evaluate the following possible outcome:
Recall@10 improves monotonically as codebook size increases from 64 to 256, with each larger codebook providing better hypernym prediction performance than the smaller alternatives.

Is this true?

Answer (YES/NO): YES